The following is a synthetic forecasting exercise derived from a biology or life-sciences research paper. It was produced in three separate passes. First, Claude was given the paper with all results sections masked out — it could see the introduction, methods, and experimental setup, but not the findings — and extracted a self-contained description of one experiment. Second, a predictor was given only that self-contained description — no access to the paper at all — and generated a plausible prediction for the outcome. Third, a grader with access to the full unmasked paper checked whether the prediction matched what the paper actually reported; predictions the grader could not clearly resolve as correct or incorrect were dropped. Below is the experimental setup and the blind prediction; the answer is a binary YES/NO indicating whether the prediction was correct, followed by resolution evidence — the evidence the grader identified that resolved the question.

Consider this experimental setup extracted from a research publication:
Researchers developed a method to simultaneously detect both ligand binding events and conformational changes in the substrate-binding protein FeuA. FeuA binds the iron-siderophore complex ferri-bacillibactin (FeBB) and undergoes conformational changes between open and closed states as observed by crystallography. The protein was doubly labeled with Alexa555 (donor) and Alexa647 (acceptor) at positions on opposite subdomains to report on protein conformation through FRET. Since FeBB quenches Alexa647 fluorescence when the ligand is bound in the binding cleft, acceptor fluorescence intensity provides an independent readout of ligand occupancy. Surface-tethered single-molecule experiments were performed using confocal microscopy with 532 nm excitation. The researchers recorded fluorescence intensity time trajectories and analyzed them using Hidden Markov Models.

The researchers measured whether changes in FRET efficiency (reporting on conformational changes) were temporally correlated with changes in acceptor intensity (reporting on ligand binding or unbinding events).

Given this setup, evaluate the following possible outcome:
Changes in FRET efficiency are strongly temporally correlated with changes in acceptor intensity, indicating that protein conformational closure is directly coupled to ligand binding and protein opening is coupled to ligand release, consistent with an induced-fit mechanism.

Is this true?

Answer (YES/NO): YES